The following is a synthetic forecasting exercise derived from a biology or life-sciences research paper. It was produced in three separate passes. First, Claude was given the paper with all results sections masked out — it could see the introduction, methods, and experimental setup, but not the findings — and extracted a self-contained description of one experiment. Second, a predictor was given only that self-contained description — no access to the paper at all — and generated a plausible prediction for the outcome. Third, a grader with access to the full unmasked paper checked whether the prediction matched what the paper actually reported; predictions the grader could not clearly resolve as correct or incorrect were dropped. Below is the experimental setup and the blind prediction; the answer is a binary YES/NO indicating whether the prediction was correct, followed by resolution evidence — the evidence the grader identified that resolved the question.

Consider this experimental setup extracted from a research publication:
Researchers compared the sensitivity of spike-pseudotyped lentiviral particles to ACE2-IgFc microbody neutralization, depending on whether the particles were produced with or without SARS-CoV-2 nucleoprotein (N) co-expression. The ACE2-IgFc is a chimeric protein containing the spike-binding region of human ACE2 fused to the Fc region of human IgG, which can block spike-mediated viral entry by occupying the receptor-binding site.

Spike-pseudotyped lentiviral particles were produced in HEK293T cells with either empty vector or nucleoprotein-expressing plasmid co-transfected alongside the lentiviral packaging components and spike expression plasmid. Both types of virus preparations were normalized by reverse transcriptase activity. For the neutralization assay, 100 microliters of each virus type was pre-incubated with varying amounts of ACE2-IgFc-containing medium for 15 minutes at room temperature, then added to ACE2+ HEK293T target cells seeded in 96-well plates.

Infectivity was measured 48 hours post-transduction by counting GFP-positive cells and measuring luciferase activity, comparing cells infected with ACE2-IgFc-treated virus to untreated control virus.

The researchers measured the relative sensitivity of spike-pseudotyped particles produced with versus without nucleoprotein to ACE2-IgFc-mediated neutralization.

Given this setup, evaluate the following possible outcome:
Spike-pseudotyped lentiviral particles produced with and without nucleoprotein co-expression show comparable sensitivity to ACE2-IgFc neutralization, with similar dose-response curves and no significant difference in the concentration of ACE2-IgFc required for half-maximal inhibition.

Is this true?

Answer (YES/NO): NO